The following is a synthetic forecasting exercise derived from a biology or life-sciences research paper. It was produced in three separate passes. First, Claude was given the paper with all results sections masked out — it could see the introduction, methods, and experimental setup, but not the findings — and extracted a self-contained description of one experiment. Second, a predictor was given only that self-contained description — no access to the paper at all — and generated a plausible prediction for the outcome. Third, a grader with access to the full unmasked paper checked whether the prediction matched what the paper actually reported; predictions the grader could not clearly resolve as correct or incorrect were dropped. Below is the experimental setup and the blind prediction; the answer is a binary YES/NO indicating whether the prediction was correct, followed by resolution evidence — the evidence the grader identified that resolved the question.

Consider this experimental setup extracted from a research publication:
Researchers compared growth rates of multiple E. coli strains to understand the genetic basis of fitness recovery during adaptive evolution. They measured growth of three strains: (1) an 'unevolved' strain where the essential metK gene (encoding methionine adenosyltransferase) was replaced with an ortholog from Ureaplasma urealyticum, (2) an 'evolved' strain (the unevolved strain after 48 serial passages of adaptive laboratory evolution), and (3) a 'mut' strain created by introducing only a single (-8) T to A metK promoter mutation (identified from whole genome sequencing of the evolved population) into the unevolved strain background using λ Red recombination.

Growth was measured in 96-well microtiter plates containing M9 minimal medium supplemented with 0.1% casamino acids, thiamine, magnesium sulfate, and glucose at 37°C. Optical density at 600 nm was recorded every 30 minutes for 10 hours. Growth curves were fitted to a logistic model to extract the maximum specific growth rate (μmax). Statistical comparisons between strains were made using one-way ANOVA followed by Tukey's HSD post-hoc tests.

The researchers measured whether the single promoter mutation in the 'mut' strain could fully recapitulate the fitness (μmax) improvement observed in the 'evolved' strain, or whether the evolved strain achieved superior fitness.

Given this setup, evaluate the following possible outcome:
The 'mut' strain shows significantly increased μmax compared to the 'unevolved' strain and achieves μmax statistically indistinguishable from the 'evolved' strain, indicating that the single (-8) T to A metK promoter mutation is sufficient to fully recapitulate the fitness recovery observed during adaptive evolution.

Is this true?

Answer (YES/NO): NO